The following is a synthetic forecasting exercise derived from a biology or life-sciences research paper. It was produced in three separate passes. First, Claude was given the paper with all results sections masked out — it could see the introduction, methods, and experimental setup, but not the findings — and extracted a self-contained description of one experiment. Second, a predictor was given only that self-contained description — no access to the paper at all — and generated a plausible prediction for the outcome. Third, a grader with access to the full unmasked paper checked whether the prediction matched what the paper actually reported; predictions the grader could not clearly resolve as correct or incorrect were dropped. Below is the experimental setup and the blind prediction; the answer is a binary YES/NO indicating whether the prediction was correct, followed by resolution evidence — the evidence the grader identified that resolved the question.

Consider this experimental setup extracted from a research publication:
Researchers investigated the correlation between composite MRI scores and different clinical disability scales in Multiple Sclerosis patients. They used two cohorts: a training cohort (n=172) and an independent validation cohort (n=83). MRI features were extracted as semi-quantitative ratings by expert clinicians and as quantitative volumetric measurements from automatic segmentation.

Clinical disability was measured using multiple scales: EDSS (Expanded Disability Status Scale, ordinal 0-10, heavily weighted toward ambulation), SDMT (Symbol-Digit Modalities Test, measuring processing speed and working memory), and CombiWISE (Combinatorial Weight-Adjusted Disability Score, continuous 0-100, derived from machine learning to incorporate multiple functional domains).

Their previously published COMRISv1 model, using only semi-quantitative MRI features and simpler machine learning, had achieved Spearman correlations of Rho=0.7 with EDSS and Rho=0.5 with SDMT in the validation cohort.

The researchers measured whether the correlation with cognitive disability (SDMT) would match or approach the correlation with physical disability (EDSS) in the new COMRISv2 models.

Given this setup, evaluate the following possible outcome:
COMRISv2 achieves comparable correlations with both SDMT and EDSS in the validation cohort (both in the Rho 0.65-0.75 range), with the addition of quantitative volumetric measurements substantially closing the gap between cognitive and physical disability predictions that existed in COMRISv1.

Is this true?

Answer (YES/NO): NO